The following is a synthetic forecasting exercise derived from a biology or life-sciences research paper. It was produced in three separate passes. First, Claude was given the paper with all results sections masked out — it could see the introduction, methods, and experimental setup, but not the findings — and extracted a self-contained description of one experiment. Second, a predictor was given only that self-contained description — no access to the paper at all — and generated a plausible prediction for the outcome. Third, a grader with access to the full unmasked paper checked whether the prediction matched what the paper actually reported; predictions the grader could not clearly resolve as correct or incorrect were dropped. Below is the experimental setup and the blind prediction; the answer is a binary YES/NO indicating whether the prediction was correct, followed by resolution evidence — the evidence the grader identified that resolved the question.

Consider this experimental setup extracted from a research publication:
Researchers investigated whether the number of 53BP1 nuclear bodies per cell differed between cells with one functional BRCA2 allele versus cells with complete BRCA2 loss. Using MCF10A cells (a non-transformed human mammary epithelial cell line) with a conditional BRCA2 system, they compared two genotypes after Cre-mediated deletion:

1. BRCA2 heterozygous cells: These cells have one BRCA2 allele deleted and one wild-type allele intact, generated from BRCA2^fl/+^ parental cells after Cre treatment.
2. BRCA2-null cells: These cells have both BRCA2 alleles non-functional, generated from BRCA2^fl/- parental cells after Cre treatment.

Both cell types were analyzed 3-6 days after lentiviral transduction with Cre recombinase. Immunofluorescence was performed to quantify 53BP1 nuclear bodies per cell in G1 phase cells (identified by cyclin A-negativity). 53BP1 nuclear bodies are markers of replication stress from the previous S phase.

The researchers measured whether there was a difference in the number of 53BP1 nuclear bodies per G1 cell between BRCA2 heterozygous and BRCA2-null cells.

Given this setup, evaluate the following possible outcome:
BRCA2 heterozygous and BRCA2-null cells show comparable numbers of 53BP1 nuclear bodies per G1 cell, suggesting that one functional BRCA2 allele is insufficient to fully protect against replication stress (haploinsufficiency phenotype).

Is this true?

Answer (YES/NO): NO